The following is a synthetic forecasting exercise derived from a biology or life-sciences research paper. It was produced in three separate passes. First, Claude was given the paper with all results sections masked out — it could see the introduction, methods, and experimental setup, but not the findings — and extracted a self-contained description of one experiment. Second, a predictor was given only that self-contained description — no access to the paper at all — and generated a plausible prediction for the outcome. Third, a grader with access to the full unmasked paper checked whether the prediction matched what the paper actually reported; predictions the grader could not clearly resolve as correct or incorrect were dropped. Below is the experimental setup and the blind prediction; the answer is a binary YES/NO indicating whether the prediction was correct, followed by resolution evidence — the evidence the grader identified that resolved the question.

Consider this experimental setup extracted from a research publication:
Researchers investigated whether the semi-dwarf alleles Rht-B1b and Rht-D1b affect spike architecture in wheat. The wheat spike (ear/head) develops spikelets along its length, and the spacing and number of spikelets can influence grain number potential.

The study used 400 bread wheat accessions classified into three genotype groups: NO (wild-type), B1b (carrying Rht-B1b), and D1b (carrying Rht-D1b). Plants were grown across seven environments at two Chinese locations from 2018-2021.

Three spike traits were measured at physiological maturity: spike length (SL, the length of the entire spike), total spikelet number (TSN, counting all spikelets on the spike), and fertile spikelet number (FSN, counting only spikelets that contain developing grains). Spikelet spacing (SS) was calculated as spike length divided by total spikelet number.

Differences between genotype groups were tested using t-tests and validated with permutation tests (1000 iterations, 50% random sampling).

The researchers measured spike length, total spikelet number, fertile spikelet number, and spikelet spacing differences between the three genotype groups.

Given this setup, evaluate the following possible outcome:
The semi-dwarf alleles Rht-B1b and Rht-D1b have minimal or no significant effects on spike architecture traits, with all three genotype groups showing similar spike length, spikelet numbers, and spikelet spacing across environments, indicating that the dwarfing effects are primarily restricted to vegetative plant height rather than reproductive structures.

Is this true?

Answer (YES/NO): NO